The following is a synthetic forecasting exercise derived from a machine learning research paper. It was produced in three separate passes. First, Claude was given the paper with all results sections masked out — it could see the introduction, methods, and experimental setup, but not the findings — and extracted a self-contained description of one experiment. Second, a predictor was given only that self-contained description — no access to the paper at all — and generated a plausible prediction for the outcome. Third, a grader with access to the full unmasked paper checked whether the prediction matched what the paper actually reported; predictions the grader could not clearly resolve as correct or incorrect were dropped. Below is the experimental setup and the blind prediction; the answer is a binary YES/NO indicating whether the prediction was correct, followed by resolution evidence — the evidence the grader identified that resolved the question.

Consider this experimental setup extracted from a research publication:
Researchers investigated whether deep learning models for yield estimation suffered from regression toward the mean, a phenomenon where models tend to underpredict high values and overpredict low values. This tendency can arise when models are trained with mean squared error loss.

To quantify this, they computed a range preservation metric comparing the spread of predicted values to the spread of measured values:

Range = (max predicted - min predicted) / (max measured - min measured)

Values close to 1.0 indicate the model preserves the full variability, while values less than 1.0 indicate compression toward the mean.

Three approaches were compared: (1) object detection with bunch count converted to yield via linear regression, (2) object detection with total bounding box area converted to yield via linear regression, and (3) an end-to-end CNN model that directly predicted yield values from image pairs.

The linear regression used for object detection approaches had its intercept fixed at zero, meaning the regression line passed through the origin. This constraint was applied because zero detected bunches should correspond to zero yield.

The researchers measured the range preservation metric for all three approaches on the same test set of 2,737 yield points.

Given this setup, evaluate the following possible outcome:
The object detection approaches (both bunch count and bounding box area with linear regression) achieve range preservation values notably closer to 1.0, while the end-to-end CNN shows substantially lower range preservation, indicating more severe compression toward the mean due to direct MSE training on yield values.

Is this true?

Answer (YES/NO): YES